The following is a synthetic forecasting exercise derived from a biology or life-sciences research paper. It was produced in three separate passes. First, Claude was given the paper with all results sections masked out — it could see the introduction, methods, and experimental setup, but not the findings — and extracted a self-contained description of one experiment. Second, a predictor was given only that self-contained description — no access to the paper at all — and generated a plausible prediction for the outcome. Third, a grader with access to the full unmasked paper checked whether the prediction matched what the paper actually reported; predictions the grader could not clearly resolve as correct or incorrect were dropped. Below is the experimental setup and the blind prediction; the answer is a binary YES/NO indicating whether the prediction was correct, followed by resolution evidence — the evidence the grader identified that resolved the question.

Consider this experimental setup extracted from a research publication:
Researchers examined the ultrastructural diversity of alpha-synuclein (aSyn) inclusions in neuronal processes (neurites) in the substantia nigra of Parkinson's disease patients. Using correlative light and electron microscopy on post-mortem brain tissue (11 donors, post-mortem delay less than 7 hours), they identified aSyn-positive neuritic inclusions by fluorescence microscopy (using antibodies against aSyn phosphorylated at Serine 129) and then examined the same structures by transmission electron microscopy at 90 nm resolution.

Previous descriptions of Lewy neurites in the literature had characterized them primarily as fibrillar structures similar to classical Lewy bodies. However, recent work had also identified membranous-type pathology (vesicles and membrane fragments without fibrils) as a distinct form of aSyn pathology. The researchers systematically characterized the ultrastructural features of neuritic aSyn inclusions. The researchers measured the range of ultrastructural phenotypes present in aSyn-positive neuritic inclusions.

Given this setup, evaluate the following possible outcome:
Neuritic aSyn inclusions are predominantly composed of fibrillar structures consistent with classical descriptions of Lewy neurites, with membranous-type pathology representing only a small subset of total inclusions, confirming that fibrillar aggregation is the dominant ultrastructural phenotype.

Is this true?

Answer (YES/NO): NO